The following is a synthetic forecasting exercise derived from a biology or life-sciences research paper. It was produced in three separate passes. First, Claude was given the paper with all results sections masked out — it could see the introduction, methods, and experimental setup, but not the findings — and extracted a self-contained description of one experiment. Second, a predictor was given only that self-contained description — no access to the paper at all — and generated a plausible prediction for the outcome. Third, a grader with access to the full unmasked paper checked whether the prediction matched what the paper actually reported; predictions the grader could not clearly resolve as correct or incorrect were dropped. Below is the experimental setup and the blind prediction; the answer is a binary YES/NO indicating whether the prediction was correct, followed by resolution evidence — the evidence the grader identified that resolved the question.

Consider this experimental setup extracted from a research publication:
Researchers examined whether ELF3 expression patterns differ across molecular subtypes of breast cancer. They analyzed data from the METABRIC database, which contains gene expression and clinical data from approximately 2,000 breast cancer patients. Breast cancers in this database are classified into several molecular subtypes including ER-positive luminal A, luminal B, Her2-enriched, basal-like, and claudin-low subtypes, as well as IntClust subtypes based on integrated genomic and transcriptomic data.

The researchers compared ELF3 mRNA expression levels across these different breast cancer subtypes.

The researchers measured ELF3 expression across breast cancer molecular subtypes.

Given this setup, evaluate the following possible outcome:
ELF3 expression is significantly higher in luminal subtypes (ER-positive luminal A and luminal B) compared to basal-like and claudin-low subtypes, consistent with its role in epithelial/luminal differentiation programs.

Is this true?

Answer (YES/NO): NO